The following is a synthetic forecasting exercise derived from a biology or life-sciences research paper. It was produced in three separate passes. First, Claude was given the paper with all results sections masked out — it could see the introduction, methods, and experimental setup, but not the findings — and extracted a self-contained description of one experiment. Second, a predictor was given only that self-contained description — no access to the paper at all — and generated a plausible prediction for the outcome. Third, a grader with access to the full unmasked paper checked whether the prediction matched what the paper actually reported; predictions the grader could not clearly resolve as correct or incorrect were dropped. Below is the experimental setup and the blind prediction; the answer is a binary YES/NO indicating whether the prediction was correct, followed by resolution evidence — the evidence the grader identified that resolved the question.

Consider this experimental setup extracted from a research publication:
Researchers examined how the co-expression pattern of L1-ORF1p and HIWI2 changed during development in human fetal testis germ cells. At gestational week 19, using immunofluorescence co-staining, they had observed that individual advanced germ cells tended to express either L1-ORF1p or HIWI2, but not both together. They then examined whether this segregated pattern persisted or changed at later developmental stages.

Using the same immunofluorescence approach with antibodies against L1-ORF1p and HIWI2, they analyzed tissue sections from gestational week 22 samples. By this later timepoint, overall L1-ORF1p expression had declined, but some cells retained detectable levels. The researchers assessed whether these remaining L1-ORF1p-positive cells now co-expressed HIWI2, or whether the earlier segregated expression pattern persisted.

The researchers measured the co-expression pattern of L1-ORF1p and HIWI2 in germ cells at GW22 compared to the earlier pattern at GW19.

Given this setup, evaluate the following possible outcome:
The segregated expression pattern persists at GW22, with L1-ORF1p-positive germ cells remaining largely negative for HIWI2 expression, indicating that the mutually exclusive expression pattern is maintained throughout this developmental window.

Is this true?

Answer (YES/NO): NO